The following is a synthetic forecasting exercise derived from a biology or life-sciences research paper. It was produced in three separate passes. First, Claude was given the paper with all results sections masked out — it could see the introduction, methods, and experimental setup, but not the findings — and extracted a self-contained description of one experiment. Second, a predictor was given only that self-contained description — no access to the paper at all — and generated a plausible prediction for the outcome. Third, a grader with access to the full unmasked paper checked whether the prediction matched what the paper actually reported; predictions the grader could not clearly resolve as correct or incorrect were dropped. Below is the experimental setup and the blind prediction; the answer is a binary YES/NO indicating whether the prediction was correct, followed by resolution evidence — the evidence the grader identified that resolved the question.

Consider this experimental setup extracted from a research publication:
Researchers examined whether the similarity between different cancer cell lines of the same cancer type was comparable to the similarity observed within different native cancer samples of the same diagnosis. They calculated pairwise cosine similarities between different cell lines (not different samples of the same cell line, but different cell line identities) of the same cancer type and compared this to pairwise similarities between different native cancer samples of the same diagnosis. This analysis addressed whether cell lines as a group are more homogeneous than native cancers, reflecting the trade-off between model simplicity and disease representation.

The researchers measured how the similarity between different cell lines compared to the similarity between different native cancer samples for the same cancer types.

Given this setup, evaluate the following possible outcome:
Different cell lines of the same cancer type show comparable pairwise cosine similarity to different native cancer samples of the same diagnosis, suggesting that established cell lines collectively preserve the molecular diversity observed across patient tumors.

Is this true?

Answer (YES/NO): NO